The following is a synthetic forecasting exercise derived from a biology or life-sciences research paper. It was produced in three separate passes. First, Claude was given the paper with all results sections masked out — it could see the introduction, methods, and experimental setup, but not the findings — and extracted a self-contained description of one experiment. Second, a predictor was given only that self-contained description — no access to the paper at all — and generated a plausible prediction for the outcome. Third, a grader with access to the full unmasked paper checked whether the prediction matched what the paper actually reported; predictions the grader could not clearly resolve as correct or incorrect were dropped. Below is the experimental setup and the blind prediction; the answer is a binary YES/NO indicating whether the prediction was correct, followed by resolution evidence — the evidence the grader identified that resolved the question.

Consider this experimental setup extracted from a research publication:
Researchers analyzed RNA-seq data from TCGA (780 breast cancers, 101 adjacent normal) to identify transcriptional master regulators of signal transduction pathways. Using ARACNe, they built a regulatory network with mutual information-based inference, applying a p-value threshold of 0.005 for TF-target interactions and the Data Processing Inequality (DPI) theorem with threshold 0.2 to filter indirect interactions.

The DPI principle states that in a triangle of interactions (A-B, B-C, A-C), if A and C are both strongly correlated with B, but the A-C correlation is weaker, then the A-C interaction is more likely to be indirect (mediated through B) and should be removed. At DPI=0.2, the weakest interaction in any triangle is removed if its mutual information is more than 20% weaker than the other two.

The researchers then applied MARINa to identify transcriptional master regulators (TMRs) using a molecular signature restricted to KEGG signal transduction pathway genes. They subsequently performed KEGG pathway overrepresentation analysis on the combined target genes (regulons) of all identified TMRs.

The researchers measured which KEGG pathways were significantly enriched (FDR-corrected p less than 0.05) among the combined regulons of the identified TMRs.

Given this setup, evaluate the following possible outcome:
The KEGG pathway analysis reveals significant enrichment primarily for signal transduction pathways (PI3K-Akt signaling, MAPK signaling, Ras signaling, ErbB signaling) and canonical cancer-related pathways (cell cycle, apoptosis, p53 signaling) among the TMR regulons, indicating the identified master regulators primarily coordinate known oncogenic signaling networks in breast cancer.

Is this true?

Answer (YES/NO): NO